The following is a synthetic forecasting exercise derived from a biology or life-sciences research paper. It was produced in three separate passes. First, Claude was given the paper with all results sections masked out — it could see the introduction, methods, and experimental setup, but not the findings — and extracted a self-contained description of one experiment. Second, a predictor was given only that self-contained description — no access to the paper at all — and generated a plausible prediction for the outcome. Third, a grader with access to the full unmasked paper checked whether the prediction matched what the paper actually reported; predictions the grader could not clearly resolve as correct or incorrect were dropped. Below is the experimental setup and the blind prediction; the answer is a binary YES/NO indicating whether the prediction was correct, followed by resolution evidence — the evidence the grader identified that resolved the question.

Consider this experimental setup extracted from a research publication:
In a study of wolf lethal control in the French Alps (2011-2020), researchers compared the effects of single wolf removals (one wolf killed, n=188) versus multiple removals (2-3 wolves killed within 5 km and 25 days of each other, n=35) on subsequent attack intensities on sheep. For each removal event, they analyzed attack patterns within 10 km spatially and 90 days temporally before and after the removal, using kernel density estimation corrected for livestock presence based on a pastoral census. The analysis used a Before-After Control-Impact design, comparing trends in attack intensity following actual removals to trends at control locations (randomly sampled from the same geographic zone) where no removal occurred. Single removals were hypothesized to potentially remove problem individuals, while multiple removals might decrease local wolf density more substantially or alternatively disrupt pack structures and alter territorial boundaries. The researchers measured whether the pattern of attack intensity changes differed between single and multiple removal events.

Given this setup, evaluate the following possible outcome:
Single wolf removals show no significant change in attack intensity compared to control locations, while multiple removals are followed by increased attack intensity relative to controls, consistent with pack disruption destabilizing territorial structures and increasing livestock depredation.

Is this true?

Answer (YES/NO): NO